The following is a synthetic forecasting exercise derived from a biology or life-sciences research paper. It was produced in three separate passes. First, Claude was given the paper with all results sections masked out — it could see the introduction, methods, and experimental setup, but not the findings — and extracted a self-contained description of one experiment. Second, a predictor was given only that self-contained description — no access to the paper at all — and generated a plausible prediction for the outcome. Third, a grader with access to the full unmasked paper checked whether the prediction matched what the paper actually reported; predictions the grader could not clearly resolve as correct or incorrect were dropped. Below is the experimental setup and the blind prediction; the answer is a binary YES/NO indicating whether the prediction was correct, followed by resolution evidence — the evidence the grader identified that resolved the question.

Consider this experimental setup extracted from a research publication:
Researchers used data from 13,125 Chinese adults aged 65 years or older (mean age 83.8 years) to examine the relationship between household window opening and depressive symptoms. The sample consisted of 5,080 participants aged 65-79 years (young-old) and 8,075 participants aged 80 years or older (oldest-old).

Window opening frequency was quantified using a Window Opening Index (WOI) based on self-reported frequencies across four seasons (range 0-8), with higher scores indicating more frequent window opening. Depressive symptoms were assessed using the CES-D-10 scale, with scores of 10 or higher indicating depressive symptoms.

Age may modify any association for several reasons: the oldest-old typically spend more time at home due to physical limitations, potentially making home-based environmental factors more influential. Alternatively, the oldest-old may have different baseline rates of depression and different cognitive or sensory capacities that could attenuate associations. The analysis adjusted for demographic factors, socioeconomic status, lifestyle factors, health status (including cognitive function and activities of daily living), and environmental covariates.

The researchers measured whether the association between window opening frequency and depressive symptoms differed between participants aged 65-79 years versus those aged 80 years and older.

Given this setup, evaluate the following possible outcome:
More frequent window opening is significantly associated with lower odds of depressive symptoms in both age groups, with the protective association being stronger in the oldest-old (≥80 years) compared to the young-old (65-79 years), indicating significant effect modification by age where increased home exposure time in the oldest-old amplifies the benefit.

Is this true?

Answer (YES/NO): NO